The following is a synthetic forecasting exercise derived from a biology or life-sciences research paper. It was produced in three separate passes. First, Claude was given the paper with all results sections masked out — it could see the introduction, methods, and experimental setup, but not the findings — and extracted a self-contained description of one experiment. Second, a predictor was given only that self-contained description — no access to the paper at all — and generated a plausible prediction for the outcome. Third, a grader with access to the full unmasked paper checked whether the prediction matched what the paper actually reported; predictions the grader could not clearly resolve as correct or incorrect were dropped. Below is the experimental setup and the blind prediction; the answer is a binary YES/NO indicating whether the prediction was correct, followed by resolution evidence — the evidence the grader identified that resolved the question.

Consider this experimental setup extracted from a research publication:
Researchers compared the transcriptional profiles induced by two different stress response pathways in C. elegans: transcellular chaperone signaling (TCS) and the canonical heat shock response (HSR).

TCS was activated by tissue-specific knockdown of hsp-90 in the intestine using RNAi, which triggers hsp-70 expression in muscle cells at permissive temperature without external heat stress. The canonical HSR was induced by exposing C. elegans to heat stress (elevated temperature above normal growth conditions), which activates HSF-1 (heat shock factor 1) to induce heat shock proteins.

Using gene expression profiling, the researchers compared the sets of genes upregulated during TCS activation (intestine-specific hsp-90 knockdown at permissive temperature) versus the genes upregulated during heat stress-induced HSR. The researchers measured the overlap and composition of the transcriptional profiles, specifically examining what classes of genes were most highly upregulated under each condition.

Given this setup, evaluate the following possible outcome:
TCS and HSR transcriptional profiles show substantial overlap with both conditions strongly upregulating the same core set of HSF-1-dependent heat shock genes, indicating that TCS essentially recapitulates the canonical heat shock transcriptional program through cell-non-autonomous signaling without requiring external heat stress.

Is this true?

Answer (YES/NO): NO